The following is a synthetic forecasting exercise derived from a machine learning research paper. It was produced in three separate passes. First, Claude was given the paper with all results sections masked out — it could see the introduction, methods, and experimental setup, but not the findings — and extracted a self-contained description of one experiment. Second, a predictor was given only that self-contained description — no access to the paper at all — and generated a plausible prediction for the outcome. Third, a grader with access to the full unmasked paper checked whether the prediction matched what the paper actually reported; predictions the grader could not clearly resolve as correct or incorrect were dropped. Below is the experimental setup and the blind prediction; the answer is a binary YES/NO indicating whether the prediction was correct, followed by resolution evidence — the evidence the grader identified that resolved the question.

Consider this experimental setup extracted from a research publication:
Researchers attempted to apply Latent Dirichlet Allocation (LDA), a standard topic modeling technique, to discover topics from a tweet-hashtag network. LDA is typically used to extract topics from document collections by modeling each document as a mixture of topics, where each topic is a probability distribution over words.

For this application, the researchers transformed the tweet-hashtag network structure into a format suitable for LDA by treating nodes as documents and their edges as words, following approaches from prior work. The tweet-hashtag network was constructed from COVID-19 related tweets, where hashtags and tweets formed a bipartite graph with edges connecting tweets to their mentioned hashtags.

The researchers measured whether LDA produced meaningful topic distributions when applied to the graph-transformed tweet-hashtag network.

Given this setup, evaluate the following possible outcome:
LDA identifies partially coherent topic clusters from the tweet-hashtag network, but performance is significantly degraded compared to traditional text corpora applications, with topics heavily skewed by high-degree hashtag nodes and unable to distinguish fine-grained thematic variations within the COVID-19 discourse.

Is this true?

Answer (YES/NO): NO